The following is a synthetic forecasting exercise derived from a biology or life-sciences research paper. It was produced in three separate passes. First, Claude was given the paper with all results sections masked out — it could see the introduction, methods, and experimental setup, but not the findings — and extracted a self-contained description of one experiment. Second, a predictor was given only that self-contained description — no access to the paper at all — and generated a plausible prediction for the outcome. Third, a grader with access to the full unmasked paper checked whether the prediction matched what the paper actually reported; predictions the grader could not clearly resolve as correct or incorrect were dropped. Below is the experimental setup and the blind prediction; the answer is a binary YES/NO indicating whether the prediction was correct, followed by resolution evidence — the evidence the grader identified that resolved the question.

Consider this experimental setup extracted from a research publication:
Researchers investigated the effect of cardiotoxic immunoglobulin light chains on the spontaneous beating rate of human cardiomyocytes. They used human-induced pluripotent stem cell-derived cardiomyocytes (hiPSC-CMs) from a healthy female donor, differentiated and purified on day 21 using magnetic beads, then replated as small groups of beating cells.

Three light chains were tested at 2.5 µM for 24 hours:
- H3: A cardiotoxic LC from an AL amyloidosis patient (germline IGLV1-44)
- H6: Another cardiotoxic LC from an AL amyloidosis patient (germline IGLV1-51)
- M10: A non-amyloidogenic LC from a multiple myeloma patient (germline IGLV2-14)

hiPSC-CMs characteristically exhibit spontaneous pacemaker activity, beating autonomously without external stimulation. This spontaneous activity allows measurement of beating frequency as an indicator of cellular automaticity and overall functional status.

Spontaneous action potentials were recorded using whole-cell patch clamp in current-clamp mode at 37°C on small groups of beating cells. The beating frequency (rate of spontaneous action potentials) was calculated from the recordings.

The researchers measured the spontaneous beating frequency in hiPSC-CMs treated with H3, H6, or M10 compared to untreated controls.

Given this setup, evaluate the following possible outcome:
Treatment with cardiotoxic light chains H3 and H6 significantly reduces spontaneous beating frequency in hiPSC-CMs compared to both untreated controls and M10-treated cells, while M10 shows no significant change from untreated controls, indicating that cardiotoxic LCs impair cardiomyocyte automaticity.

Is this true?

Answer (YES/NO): YES